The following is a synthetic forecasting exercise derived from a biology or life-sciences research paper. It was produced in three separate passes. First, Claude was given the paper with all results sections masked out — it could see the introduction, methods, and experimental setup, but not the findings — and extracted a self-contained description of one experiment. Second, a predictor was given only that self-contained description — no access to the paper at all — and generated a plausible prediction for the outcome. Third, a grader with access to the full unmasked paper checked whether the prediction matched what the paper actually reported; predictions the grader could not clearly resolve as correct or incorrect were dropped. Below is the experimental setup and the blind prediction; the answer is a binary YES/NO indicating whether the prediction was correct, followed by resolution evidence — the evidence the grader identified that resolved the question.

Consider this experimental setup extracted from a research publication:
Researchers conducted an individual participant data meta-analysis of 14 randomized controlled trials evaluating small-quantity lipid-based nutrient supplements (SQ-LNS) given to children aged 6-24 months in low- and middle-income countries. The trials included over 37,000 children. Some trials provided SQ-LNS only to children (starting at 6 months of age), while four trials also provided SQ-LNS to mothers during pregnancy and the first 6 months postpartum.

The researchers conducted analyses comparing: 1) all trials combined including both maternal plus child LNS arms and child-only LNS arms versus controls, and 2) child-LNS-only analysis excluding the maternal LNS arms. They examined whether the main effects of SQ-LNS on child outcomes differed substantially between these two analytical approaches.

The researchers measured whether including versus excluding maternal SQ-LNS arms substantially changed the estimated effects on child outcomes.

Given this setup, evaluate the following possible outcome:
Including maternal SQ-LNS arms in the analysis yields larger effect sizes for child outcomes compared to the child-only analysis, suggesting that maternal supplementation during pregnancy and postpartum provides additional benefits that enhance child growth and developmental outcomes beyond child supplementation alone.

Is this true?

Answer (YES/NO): NO